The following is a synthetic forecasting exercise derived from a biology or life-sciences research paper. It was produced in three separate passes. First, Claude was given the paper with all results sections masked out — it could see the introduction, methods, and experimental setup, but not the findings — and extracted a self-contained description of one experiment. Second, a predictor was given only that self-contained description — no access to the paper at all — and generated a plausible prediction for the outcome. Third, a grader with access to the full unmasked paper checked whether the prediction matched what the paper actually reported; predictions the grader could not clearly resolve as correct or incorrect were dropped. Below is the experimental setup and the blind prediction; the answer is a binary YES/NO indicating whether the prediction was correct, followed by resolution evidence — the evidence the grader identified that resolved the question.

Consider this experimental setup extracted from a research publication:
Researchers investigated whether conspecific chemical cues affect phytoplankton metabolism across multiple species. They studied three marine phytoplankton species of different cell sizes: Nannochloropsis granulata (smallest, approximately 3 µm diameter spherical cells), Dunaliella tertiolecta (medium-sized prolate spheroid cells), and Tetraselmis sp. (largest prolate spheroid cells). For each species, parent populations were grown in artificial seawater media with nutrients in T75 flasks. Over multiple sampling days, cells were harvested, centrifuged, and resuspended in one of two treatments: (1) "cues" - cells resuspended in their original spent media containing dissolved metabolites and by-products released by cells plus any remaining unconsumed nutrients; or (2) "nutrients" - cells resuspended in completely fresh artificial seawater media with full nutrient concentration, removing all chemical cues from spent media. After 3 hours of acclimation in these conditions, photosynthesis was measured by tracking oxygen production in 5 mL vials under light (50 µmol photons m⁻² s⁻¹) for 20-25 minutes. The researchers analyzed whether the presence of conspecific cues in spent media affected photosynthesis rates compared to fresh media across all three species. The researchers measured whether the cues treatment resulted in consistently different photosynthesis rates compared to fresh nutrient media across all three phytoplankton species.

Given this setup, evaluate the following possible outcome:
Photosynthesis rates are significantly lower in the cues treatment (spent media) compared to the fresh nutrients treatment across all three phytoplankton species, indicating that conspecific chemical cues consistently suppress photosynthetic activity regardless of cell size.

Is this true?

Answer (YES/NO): NO